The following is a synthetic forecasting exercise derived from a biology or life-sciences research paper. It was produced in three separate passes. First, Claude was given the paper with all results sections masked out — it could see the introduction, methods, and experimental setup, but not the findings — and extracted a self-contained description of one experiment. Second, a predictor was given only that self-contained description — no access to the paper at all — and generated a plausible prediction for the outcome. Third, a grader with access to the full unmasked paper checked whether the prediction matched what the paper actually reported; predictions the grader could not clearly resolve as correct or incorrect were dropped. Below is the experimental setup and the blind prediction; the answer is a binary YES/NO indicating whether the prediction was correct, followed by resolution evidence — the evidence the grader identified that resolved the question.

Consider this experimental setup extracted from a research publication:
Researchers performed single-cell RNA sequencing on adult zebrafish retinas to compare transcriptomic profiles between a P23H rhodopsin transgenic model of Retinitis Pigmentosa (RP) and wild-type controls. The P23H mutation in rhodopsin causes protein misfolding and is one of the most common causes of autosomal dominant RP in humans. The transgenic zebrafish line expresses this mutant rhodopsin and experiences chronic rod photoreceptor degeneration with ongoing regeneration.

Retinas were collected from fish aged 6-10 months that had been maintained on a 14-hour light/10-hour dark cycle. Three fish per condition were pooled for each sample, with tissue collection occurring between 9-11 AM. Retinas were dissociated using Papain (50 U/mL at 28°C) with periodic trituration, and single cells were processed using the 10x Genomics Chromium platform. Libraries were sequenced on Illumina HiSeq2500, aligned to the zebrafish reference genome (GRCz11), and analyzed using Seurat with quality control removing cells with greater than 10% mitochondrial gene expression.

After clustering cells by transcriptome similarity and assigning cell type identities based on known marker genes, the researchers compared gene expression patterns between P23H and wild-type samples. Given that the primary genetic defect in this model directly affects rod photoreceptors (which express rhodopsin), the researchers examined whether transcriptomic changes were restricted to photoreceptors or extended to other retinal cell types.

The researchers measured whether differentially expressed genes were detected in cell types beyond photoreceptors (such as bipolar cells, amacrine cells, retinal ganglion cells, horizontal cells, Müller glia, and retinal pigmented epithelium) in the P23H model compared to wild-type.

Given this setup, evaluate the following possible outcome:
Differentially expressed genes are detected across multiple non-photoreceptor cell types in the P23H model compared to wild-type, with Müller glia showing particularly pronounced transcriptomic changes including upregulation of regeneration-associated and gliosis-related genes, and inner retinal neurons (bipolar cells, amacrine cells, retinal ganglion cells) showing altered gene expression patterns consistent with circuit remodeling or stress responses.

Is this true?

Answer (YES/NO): NO